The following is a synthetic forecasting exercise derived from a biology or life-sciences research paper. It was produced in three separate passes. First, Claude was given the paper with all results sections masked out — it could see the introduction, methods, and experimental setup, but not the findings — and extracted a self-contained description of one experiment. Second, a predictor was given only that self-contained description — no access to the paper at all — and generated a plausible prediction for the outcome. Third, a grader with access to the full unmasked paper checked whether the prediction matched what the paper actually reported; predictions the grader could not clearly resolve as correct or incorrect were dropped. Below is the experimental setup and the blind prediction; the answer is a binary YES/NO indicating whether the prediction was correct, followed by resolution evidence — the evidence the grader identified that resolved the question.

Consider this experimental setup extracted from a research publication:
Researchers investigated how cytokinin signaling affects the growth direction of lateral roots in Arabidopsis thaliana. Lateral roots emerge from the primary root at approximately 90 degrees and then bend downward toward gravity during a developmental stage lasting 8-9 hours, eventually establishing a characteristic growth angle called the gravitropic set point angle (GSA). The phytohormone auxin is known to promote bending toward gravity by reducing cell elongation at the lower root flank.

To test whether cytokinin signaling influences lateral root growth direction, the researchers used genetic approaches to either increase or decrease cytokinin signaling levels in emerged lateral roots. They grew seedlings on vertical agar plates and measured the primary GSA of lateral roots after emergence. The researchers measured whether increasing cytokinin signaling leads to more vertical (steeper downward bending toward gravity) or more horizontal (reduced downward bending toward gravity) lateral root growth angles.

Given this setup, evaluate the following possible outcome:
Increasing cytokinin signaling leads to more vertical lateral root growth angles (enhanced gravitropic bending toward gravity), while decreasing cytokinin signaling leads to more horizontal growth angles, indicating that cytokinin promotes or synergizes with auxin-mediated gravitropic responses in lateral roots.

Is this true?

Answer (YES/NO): NO